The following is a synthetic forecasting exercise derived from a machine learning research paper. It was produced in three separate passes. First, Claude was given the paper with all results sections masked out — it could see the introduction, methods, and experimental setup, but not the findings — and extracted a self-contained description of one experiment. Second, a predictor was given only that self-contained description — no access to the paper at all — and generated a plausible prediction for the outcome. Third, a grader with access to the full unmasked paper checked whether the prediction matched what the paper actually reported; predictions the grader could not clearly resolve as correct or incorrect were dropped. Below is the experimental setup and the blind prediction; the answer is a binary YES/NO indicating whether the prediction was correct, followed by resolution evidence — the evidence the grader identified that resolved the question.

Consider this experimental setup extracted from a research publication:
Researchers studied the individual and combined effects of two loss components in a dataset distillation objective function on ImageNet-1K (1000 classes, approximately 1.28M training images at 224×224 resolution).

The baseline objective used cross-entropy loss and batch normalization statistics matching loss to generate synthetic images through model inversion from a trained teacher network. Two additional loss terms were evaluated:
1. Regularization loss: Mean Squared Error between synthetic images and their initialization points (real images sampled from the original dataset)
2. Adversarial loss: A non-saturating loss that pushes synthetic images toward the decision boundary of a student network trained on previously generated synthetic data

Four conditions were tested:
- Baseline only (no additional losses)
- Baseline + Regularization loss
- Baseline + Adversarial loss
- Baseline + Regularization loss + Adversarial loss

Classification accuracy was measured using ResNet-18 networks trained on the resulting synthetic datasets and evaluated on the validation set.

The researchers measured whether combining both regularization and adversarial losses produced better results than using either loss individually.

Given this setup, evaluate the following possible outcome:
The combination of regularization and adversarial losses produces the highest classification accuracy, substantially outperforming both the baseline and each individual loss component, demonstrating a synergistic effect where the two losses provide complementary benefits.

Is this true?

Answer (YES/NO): YES